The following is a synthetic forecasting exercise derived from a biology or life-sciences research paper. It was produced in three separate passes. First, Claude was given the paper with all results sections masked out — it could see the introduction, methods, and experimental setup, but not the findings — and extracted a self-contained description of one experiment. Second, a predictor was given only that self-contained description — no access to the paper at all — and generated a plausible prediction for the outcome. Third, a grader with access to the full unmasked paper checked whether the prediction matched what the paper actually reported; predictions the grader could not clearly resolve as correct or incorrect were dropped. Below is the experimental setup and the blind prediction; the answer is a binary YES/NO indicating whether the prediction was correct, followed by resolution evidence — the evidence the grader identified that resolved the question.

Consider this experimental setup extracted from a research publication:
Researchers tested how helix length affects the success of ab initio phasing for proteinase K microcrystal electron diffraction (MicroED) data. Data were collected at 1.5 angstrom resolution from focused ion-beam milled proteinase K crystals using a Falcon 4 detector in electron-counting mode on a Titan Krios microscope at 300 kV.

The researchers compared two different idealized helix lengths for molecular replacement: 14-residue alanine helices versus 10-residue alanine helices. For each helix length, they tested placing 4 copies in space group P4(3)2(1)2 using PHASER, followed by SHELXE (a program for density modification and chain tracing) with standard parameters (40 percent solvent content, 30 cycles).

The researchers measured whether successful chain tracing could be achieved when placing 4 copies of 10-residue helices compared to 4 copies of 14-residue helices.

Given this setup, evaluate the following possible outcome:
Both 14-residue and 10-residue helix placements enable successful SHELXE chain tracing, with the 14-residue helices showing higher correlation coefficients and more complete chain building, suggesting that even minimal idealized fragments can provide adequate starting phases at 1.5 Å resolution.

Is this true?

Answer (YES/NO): NO